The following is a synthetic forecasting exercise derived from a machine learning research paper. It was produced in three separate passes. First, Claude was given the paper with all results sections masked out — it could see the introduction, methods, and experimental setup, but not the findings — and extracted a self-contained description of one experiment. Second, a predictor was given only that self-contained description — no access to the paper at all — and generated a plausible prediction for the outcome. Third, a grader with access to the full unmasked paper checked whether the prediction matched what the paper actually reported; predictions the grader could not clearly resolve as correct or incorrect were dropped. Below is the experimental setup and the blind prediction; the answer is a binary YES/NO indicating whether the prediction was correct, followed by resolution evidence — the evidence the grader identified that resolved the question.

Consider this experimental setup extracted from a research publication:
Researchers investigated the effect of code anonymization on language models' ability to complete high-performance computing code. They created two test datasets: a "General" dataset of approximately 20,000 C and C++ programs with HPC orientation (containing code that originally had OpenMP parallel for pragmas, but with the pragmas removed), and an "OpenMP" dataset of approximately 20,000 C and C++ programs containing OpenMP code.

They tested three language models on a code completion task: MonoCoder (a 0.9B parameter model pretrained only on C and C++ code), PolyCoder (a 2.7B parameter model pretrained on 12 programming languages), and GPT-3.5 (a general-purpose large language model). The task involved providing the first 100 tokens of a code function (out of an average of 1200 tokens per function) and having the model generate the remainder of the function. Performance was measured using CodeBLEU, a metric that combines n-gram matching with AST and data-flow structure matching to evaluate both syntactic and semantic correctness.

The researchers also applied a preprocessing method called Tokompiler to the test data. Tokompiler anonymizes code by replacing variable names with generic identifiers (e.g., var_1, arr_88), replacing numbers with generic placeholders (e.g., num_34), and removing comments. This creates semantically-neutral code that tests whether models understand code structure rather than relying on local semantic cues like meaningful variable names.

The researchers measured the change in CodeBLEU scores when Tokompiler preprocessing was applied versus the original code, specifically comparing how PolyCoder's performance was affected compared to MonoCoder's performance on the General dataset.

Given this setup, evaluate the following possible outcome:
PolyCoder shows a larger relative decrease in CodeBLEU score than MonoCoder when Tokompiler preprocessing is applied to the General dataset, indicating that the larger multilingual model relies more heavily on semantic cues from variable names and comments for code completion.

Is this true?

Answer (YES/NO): YES